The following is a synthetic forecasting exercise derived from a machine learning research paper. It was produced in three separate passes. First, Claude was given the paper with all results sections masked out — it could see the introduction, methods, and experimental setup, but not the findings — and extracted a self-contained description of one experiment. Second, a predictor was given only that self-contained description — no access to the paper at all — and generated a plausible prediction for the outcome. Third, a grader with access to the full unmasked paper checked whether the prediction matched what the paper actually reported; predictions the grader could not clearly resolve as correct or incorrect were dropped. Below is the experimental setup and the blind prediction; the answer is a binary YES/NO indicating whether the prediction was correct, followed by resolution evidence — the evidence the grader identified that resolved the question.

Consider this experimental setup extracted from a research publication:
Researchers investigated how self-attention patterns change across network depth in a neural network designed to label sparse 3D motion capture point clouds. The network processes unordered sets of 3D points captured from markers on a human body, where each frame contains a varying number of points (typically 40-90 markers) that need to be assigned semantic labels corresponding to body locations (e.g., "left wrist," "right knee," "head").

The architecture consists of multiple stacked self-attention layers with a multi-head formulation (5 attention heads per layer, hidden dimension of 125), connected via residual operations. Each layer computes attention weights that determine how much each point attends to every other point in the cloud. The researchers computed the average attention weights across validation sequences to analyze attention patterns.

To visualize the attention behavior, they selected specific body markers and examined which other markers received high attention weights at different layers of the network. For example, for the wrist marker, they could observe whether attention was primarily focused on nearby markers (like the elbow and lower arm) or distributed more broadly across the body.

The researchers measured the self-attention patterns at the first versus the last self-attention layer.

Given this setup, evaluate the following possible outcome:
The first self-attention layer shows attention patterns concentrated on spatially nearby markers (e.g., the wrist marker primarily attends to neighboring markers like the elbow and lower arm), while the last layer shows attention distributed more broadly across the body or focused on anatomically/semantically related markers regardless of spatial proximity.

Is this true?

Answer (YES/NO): NO